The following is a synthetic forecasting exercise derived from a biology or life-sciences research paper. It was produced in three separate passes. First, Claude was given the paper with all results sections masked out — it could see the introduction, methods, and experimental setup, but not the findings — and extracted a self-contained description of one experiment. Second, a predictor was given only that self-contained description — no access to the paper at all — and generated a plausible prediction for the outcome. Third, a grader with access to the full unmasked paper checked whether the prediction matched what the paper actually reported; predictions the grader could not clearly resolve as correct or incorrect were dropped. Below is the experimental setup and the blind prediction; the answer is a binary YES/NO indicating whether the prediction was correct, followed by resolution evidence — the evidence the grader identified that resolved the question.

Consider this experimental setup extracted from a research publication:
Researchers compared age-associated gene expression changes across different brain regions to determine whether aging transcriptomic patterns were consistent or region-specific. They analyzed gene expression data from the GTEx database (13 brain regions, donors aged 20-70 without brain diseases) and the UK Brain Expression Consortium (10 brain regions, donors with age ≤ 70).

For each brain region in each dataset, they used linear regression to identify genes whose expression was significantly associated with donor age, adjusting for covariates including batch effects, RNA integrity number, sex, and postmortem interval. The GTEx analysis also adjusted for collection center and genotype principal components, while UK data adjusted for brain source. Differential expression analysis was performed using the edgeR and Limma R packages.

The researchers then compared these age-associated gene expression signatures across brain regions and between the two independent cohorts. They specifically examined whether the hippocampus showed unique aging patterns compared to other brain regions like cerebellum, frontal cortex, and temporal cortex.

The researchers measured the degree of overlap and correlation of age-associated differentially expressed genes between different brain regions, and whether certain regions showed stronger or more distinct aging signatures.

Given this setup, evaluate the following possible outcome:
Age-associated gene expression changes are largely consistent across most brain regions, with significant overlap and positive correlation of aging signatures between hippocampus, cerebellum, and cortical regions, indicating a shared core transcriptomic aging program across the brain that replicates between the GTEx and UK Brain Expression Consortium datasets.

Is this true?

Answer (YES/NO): NO